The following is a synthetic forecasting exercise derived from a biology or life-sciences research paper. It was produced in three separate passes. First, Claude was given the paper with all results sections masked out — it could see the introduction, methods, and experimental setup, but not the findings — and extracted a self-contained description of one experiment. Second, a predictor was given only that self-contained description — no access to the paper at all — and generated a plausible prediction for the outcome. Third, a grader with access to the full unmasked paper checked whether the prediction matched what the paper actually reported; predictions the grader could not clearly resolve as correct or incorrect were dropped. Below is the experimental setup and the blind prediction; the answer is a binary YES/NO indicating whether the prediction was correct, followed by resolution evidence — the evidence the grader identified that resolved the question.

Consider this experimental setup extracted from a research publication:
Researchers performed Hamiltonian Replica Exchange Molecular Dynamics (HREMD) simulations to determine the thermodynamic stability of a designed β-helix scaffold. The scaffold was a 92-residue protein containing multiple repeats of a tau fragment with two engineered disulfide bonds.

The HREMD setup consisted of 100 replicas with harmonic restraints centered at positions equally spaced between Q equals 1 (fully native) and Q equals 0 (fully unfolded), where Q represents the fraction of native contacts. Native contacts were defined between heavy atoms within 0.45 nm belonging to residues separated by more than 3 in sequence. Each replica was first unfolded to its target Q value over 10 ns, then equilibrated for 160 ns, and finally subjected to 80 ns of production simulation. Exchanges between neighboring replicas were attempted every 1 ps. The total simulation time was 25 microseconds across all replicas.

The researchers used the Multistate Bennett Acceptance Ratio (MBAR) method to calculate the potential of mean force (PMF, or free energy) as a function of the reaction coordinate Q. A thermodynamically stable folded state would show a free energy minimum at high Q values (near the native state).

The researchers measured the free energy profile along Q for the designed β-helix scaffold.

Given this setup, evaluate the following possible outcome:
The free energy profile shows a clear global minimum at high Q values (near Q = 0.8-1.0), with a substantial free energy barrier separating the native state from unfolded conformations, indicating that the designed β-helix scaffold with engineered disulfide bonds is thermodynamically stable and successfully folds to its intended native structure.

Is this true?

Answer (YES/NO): NO